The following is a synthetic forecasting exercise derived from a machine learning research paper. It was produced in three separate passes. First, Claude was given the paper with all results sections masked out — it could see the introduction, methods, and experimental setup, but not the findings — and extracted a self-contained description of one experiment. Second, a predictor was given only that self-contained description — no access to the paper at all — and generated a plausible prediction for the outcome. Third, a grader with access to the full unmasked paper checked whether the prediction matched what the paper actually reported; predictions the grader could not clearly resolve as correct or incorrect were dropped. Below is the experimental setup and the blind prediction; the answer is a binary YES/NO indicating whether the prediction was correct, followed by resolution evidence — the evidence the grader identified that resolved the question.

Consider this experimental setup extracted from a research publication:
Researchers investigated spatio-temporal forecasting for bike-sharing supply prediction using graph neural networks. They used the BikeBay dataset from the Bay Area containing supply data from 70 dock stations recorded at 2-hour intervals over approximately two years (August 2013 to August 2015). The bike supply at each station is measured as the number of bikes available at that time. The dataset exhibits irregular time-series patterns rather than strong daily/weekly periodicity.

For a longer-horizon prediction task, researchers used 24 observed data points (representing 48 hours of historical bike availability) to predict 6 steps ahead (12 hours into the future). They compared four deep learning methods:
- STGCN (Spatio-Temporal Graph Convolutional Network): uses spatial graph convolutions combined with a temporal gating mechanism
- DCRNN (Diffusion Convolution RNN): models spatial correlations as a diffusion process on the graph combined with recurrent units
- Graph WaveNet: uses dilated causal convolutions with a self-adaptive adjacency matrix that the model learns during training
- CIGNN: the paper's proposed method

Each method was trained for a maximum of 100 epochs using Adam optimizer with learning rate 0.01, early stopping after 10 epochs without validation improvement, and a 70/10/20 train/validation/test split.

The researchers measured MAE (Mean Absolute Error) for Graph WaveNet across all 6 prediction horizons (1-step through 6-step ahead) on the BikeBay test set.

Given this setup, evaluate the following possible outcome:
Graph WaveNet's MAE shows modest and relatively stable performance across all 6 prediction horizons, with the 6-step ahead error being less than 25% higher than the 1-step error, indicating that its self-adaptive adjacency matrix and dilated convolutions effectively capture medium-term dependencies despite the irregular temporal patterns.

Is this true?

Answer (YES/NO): YES